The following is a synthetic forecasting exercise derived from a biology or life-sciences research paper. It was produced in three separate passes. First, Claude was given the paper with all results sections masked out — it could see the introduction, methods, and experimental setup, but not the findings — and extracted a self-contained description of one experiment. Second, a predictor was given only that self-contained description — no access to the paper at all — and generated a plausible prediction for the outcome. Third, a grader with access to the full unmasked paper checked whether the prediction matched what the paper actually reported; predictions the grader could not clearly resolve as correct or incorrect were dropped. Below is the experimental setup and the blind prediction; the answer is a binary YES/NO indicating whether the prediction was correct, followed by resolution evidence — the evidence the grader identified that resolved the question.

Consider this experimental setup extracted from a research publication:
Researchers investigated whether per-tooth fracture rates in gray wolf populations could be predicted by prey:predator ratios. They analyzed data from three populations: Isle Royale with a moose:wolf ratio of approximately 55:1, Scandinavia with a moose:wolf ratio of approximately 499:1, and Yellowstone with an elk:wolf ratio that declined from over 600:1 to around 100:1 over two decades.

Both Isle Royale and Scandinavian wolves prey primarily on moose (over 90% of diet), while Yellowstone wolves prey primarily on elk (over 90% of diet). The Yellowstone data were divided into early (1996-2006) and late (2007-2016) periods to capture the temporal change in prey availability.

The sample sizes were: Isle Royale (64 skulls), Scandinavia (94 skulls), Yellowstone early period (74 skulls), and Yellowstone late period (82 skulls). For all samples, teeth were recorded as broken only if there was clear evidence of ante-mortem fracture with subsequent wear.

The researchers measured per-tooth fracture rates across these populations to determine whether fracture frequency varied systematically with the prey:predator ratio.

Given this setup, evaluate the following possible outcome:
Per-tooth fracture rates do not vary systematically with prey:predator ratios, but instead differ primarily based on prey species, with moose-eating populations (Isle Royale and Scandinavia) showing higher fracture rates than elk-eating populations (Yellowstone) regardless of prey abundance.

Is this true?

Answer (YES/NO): NO